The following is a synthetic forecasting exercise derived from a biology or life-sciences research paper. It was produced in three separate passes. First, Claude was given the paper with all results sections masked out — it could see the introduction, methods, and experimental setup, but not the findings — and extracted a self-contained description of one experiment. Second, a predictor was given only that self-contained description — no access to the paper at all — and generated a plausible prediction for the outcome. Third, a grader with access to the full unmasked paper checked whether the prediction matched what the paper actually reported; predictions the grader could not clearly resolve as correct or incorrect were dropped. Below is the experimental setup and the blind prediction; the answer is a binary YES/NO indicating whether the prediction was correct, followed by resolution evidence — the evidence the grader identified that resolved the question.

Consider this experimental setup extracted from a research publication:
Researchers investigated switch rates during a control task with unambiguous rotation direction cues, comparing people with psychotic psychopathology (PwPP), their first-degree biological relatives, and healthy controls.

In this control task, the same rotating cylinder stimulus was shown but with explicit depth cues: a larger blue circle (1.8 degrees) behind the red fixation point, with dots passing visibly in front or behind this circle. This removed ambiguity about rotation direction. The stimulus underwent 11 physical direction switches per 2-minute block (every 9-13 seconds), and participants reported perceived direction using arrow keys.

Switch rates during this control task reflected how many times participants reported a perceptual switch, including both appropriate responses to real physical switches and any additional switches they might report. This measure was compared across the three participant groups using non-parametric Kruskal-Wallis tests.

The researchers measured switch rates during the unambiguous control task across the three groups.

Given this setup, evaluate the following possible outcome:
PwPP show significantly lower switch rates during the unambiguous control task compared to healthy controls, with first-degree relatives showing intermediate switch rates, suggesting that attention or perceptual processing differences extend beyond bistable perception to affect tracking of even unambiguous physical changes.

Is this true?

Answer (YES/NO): NO